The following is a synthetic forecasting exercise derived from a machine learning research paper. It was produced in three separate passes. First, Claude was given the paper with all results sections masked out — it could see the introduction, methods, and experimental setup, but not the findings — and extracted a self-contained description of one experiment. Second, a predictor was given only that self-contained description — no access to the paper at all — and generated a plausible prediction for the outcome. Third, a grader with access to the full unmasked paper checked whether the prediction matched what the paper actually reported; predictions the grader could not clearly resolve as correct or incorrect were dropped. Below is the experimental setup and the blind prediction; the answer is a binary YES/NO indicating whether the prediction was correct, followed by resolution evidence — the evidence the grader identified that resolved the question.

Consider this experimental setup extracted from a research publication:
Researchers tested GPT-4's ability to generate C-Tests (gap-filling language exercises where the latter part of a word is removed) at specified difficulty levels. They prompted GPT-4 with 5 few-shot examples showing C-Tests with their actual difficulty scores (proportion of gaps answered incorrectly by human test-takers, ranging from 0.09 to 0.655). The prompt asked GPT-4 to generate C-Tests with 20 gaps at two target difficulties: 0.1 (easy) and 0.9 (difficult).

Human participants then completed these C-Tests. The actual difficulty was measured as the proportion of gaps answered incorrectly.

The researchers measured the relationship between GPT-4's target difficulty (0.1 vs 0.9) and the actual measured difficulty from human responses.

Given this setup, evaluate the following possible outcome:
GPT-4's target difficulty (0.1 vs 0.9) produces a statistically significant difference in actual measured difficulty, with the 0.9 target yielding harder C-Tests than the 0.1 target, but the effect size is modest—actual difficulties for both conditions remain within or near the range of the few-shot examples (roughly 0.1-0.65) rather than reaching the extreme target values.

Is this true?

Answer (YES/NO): NO